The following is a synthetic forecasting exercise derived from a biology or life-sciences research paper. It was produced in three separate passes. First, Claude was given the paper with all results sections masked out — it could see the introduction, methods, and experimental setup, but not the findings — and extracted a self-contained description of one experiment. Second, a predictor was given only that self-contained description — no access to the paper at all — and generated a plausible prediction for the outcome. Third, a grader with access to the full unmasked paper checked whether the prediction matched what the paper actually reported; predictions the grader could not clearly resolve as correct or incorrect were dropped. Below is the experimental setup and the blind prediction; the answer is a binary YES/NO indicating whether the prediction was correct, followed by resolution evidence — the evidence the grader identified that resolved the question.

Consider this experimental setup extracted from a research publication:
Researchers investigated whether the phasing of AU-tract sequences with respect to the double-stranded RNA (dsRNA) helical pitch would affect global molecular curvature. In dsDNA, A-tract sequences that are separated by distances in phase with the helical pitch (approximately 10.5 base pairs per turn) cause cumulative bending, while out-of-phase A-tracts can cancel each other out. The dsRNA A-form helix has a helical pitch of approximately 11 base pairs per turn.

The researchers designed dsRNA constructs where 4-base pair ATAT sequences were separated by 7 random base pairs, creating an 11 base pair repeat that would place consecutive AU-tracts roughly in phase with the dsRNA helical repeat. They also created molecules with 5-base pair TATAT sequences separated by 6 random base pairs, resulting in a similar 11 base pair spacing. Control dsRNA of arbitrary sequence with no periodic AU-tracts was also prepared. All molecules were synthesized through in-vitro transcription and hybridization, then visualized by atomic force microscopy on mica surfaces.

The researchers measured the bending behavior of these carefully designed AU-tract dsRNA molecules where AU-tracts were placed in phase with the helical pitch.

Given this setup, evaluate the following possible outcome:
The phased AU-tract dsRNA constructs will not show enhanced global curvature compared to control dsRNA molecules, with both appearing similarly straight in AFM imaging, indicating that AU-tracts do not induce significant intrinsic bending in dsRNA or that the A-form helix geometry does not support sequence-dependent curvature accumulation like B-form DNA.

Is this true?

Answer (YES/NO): NO